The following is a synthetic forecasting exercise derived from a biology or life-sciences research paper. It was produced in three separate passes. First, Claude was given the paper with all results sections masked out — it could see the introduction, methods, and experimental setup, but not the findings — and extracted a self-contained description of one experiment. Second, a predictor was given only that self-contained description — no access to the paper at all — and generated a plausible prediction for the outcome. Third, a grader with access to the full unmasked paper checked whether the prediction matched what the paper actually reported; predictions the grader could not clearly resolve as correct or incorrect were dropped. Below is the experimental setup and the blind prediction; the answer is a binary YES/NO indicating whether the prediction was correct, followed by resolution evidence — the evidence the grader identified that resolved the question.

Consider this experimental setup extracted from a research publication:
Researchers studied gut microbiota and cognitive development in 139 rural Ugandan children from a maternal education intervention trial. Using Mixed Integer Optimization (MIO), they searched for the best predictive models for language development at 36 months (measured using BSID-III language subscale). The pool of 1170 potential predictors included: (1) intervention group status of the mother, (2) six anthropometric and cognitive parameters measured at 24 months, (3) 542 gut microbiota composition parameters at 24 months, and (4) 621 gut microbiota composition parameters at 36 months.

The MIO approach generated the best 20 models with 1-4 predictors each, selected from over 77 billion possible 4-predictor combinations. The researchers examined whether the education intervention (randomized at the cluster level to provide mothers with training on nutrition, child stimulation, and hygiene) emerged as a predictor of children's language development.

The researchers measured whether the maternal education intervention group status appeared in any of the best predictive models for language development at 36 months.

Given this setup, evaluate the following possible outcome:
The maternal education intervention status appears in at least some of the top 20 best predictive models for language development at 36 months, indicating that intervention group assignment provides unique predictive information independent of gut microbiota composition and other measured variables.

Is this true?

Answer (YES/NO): NO